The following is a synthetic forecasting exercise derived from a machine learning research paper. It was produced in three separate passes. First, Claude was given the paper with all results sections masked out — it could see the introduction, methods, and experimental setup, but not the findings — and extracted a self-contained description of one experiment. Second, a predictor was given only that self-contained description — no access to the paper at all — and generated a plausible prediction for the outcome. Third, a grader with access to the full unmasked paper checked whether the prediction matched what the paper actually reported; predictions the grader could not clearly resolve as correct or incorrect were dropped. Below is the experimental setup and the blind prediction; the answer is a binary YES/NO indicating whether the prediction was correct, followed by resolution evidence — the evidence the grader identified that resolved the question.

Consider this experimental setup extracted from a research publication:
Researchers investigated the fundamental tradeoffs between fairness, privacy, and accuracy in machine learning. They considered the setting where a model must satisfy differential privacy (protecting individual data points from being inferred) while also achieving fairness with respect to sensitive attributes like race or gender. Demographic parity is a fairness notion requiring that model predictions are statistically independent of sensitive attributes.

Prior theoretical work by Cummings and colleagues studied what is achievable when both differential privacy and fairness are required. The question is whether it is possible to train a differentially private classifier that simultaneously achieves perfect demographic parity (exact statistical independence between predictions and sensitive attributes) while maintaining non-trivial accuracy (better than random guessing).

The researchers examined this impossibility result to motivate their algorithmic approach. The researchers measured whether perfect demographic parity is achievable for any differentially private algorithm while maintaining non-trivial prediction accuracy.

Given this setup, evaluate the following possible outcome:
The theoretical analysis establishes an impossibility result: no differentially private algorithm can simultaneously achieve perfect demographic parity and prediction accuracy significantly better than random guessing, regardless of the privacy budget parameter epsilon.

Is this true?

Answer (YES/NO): YES